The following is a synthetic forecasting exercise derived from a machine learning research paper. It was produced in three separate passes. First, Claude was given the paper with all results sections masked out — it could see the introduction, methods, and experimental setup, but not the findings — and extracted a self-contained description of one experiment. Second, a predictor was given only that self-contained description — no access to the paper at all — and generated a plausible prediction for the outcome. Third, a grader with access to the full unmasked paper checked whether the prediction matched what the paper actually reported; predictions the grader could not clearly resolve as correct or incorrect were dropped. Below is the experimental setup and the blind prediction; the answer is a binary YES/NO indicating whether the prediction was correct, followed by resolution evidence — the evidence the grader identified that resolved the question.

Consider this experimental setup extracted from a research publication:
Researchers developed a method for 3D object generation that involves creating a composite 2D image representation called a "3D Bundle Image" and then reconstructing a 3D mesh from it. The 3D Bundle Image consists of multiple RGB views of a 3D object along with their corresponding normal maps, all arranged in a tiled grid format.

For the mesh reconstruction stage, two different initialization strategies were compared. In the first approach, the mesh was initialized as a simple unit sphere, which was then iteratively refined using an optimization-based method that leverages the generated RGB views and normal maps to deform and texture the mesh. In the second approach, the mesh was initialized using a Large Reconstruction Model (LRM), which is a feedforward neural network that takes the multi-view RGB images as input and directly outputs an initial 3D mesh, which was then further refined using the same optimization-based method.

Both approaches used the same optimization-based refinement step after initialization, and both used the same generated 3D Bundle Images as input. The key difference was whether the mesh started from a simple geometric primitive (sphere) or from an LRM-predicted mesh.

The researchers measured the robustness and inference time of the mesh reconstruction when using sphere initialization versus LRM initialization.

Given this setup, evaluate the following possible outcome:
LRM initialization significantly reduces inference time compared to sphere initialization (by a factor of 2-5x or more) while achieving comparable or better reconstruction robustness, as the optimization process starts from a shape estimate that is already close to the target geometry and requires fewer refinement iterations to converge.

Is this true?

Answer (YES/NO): NO